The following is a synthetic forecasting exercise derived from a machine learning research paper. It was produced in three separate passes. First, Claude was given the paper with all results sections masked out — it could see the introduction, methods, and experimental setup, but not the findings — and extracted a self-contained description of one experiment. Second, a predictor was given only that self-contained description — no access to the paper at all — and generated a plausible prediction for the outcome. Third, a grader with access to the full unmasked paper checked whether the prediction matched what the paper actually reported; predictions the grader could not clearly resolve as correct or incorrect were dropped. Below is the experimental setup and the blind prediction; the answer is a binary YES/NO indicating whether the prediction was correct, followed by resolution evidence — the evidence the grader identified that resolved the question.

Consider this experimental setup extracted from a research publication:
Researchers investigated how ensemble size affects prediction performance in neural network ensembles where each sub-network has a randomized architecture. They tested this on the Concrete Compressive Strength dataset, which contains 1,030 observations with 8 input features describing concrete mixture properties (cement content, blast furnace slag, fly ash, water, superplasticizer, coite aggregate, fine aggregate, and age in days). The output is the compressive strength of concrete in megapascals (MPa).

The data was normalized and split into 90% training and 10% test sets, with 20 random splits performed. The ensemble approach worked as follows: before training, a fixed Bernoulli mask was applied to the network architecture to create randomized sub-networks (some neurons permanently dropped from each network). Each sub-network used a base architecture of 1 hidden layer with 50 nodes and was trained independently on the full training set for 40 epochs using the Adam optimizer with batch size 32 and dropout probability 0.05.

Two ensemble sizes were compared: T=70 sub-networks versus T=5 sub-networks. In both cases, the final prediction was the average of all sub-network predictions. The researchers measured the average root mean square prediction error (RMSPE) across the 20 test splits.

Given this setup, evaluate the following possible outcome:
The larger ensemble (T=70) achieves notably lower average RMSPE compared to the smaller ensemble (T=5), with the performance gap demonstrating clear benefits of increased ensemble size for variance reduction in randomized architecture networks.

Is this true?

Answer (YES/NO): NO